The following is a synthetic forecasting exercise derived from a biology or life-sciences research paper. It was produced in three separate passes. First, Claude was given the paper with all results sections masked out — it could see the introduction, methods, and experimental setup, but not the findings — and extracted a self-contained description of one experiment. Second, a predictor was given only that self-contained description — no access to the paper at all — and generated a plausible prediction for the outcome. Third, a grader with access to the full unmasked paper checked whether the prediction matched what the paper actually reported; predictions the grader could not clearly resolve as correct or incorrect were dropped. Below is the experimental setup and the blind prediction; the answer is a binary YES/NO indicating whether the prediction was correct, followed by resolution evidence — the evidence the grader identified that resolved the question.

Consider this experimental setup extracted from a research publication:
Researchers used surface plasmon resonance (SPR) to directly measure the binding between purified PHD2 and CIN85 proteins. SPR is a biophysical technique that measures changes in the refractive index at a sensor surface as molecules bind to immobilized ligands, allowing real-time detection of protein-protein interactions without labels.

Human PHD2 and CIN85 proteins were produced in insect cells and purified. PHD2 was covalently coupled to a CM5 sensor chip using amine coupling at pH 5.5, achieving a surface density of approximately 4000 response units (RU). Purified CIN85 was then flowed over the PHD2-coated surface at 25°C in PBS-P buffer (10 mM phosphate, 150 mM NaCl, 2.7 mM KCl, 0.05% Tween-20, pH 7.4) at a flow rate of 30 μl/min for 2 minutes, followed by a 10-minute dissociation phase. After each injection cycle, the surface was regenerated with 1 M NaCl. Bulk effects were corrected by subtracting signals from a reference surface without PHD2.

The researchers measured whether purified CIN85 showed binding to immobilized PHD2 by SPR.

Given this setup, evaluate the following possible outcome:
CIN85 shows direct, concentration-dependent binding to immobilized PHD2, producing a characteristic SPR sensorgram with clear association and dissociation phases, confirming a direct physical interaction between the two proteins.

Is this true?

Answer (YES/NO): YES